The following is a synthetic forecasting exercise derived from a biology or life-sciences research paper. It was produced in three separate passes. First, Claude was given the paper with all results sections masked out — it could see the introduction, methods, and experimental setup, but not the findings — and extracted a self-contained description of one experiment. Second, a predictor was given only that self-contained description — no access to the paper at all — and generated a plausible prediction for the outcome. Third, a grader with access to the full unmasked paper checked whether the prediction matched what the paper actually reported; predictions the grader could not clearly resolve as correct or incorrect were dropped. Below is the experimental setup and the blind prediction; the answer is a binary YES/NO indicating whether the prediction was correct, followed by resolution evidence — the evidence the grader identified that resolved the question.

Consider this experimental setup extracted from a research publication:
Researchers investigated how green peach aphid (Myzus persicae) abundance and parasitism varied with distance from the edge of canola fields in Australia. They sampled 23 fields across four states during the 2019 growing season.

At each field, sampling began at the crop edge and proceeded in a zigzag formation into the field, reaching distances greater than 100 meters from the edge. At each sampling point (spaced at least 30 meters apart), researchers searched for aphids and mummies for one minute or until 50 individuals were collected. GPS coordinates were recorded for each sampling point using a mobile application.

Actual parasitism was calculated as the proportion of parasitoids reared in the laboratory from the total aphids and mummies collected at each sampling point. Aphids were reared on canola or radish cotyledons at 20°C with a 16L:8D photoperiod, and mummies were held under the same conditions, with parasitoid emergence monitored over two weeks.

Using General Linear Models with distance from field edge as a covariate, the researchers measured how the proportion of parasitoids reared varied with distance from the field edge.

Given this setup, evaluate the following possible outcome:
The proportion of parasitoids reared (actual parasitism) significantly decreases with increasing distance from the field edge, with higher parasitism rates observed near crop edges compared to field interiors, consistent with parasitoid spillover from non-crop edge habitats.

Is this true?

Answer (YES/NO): NO